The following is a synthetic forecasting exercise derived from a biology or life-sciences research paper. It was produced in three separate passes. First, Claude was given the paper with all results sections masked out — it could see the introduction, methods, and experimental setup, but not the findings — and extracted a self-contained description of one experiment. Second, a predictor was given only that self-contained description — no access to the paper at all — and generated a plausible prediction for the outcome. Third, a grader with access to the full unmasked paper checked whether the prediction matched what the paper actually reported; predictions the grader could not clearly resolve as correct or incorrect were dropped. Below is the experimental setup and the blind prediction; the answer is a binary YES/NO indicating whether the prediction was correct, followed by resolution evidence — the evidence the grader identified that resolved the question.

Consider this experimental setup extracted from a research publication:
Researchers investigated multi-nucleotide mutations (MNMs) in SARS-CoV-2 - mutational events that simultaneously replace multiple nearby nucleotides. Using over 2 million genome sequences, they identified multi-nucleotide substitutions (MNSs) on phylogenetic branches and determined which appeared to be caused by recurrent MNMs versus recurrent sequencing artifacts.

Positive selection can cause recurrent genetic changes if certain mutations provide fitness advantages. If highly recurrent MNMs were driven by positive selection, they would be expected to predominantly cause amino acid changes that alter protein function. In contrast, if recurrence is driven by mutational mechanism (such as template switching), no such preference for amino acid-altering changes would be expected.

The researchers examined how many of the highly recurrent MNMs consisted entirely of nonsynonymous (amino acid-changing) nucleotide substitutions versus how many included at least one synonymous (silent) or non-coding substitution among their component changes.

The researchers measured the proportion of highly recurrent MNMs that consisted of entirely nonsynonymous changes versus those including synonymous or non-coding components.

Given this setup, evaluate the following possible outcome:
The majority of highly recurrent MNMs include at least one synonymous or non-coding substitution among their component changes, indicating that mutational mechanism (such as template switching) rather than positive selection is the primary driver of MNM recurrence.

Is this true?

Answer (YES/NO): YES